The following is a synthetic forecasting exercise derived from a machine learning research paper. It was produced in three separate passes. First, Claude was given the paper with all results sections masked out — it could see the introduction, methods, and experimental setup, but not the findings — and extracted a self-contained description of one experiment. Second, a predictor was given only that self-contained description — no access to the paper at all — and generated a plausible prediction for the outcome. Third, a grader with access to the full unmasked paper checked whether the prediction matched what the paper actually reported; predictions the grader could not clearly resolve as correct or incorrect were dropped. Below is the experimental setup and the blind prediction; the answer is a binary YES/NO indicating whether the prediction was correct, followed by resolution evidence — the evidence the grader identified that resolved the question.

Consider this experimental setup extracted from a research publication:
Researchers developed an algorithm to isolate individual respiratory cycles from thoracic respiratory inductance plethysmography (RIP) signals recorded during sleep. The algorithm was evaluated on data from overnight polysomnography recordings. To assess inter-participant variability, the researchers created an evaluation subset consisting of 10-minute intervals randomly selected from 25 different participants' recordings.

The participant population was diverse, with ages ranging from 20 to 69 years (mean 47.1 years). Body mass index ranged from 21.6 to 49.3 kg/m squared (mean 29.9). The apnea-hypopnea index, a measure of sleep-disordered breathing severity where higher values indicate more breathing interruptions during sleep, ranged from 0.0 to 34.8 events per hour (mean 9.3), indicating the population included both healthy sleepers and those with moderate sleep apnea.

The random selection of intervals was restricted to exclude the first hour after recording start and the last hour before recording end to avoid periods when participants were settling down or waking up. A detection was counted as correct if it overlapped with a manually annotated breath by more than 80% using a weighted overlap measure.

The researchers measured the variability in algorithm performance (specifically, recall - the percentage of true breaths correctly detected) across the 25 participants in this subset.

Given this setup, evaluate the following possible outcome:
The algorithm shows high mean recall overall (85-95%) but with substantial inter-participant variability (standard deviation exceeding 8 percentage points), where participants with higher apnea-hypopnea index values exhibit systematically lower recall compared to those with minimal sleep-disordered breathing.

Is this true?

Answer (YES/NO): NO